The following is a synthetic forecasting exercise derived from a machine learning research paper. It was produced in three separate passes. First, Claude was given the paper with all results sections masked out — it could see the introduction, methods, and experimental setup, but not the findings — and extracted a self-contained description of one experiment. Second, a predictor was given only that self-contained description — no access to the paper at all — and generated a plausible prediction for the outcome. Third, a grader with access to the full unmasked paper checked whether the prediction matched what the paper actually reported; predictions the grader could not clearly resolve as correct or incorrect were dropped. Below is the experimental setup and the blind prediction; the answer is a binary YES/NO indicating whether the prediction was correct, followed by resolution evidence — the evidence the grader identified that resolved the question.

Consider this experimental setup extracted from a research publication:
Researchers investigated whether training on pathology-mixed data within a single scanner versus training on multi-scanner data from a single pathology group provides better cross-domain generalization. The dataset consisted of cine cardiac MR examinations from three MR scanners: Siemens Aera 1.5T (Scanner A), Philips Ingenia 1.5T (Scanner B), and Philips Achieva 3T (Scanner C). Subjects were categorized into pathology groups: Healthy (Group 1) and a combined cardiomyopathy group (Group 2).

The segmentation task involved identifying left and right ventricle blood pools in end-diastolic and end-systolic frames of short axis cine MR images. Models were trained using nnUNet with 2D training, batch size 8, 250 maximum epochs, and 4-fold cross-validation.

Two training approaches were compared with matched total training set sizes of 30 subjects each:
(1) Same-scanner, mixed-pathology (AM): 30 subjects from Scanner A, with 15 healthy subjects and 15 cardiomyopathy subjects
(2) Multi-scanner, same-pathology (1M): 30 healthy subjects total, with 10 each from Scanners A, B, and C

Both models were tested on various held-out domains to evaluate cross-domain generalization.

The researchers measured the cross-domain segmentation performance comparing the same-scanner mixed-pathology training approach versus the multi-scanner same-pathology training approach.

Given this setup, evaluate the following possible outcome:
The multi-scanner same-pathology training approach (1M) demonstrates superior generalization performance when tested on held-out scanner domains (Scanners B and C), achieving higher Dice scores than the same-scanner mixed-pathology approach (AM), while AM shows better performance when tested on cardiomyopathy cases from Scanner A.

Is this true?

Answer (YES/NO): NO